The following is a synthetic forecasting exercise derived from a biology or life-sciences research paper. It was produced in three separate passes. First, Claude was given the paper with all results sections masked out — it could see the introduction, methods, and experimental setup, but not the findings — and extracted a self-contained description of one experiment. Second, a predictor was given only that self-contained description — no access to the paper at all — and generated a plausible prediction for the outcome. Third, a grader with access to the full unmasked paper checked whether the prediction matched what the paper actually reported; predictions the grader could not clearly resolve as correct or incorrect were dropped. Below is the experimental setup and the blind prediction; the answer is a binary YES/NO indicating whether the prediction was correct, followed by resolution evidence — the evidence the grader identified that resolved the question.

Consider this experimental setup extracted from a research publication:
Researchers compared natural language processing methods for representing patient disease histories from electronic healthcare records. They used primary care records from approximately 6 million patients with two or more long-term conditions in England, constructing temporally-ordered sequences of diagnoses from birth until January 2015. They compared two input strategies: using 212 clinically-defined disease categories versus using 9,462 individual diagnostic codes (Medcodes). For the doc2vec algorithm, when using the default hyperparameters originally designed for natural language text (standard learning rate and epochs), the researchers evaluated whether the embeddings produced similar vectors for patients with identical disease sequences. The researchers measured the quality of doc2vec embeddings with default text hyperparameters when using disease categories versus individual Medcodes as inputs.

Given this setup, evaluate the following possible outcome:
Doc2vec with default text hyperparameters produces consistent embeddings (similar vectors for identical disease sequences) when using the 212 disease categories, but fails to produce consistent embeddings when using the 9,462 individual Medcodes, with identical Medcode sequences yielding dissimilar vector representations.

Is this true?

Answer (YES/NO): NO